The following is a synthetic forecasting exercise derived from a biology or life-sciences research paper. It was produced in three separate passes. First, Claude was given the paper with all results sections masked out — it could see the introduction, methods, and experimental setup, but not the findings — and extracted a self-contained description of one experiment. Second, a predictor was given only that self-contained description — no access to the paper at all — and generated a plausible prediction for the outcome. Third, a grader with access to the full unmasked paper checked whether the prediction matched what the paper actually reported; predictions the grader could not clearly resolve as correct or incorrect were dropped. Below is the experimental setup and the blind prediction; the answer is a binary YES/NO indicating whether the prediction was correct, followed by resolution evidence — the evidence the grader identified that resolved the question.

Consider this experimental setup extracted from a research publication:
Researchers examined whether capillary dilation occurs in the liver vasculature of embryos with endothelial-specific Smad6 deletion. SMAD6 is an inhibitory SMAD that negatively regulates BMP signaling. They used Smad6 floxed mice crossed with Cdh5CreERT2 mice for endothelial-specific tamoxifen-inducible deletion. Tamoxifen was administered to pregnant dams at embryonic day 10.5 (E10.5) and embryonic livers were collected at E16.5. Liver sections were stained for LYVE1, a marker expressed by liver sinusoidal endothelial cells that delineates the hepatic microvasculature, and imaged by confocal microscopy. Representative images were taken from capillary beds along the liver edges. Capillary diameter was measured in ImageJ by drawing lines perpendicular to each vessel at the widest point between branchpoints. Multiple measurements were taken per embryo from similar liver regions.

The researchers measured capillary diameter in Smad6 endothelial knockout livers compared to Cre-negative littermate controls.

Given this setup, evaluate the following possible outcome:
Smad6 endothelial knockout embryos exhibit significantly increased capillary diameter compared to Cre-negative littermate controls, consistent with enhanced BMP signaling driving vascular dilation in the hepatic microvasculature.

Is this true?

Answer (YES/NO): YES